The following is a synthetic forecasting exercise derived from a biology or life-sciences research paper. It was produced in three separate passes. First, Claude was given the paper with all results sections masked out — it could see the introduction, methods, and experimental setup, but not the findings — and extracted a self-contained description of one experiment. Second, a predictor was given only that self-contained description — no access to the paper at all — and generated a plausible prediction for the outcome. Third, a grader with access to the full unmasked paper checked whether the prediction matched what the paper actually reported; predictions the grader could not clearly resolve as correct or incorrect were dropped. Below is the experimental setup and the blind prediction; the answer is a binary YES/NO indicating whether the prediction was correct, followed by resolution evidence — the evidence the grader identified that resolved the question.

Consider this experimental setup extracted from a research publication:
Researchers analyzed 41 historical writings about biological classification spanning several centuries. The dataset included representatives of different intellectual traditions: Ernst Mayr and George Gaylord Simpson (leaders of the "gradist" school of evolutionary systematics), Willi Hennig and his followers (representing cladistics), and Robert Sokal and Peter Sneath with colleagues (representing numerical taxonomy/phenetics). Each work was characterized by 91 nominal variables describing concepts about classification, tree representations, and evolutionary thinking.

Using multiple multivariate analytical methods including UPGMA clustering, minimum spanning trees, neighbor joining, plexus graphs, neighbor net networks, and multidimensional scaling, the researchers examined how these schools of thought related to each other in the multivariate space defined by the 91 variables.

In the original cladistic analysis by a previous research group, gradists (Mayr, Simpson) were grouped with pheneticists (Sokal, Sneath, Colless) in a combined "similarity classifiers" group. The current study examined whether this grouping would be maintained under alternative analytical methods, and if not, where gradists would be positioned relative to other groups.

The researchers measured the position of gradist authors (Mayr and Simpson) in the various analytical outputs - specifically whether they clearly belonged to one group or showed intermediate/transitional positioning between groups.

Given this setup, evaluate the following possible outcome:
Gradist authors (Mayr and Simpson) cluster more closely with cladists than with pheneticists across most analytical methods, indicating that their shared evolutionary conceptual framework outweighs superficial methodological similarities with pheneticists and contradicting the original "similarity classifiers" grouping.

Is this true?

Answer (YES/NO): NO